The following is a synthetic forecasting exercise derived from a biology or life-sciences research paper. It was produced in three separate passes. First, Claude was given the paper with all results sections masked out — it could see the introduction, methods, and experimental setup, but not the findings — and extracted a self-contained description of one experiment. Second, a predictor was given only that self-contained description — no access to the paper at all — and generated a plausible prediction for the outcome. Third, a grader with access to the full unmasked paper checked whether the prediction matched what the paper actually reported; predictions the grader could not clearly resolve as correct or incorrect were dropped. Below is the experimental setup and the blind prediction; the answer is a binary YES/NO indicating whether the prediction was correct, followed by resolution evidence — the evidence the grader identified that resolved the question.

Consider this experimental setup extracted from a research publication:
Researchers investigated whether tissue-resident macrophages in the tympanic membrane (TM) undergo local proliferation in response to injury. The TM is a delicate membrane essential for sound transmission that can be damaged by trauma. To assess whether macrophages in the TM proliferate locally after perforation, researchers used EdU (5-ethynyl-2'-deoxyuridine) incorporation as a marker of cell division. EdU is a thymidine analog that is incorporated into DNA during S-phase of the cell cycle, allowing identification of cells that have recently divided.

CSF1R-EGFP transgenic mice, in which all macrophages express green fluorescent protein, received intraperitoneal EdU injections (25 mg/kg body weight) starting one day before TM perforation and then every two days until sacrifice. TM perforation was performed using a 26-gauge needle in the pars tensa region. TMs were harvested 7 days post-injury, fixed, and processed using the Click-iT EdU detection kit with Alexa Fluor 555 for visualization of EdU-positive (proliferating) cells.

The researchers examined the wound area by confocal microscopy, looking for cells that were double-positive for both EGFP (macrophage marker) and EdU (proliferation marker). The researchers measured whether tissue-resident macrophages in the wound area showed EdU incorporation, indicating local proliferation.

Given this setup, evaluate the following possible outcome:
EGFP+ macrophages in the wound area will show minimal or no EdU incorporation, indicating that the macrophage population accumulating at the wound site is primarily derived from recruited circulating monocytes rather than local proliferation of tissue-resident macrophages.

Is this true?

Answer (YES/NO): YES